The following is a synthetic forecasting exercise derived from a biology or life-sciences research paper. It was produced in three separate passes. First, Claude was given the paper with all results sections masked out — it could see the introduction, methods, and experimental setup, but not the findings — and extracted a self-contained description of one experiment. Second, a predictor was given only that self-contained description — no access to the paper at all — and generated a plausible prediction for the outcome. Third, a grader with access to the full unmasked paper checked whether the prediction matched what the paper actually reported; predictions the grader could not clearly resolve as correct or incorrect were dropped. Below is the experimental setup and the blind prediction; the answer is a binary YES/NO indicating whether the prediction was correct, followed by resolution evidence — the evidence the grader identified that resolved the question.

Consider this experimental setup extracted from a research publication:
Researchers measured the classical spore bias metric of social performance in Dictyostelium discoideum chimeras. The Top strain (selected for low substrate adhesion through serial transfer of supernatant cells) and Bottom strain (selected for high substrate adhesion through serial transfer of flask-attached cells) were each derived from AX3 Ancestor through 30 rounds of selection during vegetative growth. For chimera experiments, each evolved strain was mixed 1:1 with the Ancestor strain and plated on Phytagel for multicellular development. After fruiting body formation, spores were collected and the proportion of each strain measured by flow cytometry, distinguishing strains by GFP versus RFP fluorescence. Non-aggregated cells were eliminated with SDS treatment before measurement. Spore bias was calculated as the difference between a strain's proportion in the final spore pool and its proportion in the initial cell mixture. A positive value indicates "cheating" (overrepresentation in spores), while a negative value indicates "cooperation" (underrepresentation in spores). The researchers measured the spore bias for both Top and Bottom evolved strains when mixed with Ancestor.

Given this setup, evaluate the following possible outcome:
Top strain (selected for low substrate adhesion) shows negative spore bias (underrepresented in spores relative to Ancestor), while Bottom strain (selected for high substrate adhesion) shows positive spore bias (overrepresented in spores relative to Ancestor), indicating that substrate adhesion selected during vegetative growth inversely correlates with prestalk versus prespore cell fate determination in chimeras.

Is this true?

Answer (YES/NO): NO